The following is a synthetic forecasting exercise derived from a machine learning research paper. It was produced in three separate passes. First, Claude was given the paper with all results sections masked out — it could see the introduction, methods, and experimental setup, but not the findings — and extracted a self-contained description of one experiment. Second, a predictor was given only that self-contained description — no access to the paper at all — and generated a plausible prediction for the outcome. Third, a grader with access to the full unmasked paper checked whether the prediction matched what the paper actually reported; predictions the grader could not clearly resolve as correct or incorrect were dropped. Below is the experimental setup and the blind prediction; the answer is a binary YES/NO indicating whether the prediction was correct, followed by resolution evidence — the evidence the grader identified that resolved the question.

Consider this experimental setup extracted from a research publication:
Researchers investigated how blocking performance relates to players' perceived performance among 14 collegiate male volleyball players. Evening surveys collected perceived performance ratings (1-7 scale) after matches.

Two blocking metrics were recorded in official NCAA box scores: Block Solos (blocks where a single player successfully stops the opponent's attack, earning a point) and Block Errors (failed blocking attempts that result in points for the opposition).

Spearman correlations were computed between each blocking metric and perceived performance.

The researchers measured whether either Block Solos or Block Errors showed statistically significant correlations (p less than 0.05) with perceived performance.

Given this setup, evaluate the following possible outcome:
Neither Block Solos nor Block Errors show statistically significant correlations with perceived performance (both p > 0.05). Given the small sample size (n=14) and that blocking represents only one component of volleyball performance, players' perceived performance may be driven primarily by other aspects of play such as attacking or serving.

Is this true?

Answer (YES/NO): YES